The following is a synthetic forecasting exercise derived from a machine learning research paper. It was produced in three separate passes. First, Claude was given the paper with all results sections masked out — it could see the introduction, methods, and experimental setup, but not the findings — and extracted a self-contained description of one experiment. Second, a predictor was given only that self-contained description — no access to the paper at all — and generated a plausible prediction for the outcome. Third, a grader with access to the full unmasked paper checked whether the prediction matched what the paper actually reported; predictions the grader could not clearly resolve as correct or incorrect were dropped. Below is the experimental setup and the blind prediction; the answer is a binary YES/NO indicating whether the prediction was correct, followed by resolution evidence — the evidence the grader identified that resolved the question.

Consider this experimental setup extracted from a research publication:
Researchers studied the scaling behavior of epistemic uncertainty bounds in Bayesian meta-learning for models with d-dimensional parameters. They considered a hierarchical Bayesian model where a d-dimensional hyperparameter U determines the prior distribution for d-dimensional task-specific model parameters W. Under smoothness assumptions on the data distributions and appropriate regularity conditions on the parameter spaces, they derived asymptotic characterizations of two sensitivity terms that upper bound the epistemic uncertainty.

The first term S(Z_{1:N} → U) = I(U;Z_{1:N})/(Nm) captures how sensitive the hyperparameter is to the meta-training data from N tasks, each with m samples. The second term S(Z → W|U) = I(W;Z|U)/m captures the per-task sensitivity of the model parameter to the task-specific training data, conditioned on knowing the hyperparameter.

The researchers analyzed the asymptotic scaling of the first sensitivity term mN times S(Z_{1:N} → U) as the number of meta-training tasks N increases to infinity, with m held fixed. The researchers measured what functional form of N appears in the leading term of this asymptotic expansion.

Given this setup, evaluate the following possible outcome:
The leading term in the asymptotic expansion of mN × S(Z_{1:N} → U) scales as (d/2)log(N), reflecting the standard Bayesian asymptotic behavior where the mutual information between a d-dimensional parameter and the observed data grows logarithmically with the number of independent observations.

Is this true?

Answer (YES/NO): YES